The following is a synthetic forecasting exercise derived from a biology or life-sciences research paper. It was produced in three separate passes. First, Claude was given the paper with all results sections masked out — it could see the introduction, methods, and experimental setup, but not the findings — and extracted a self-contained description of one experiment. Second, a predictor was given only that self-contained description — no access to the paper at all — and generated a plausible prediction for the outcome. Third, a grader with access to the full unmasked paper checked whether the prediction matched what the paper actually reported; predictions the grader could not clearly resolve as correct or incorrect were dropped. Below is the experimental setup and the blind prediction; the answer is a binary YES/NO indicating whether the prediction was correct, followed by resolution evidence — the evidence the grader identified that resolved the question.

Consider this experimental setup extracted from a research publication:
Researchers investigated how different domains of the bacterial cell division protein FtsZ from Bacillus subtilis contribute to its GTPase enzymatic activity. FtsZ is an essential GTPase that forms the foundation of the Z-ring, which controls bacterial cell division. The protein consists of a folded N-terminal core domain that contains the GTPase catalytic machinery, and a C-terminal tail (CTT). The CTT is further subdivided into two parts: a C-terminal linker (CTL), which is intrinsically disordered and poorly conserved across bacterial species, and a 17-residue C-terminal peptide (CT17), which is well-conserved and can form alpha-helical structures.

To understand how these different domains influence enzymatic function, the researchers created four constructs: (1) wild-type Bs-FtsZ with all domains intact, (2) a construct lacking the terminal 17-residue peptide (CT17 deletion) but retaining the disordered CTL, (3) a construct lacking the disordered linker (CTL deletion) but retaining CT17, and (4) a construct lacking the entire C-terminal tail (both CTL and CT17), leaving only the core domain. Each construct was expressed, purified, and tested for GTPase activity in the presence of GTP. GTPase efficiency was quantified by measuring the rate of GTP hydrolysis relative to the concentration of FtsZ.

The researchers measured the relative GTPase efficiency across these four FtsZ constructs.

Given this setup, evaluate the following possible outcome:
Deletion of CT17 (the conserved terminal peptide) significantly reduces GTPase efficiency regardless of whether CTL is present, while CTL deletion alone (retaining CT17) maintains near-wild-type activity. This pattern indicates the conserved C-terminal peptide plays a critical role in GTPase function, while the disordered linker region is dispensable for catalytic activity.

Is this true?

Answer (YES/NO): NO